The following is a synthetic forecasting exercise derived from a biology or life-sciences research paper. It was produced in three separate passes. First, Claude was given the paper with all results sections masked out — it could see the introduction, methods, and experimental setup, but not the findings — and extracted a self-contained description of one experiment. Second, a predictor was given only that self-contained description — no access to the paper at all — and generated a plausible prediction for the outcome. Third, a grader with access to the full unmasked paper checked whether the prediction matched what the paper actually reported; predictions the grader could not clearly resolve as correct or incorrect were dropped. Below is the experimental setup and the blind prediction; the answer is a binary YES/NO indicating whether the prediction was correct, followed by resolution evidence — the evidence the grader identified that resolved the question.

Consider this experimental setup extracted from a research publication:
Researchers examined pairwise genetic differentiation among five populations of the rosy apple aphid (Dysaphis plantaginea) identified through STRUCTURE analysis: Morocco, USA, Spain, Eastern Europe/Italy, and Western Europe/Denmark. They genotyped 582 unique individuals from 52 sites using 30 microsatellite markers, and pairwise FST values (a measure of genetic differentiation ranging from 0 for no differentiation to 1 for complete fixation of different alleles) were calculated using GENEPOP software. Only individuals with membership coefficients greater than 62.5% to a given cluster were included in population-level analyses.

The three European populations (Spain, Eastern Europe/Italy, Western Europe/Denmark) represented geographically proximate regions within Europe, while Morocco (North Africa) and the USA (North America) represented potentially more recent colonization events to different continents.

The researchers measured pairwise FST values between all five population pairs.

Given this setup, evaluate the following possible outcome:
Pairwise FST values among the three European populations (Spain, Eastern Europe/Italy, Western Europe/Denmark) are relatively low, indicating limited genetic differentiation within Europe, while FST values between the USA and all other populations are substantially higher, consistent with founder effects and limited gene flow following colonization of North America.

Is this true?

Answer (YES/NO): NO